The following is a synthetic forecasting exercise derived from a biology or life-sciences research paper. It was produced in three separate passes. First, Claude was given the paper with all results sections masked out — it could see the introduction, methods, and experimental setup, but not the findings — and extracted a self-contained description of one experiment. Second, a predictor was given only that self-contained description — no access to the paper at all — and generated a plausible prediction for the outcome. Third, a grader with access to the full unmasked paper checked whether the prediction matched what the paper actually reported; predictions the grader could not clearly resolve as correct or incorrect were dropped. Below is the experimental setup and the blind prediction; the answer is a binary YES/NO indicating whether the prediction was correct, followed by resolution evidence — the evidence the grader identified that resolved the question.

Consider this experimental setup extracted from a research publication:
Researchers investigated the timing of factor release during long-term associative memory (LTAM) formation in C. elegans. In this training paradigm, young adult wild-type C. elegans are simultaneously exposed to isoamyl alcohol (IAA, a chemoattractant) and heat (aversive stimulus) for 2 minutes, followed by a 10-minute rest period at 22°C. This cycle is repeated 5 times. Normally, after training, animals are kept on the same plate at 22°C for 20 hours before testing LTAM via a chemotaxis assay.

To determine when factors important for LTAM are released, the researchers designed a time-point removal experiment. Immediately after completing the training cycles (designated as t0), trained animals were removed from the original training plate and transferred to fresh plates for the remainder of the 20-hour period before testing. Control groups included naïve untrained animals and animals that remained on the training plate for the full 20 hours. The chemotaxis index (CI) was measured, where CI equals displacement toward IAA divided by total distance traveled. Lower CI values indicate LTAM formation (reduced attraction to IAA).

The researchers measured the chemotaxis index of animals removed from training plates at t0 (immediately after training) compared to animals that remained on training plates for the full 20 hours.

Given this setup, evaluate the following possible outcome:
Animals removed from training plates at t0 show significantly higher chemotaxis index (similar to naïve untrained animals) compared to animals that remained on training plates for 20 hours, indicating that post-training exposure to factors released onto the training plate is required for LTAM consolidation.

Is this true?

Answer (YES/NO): YES